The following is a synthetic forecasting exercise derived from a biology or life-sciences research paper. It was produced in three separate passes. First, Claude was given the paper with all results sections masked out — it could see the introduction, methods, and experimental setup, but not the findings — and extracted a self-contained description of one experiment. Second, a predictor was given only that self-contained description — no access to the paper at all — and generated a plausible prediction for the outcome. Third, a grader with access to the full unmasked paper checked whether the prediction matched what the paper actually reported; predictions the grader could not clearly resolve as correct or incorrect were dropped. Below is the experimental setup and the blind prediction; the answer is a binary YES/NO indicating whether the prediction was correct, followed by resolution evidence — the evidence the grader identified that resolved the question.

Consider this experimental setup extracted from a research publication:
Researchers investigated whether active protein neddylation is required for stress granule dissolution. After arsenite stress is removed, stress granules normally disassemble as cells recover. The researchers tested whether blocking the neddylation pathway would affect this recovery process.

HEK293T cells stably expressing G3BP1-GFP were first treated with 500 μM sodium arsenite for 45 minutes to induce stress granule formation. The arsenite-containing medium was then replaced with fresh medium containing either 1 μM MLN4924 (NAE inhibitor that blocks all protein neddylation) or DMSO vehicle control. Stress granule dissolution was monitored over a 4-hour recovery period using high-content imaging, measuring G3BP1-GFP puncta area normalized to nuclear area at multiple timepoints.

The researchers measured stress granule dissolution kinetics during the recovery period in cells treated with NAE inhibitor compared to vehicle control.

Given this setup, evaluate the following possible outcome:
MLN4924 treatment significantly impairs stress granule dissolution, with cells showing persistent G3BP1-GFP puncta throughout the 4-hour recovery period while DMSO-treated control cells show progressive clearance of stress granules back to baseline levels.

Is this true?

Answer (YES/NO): NO